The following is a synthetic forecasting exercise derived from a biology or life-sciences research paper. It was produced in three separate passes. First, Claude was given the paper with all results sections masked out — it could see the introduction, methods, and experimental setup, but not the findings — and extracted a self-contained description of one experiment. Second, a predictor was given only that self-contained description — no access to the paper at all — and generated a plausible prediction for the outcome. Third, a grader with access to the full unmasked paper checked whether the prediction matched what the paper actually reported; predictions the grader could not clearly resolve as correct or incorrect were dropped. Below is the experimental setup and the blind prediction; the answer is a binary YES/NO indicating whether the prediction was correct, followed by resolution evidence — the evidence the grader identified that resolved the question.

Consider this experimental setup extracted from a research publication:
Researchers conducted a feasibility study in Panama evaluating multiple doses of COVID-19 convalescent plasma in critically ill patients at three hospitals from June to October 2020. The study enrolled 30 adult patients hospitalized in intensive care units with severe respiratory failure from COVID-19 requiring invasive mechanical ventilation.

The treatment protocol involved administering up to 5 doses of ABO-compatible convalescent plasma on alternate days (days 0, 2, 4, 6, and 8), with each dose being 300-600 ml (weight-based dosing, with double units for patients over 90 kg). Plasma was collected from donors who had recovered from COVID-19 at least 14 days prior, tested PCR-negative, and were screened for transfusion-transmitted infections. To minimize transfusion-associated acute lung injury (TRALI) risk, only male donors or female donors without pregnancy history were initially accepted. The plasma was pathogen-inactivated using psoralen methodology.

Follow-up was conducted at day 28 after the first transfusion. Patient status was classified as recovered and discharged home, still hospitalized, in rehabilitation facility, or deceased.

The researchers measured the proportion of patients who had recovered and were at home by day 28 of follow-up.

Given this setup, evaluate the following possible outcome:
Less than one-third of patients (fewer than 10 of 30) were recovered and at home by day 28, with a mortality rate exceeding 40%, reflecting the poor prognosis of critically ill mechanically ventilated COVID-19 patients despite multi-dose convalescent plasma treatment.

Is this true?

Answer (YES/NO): NO